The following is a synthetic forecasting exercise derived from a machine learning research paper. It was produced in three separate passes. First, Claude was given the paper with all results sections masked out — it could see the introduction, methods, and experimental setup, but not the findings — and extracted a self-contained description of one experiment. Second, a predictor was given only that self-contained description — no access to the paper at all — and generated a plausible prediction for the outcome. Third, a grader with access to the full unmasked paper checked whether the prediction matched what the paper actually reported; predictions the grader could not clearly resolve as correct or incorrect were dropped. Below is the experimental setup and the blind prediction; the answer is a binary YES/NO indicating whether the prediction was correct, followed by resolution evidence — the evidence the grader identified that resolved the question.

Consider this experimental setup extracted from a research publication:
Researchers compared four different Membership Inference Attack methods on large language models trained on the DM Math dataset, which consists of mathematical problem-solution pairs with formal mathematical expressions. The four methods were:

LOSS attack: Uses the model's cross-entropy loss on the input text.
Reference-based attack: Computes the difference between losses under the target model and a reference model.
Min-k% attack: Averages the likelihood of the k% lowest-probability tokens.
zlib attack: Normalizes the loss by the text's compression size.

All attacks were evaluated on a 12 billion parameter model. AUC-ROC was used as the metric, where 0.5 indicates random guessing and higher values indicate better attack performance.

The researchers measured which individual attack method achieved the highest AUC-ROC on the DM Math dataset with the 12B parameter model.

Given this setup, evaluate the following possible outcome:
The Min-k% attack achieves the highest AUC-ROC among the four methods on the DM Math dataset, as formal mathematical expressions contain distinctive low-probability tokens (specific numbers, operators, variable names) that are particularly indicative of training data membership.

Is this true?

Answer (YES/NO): NO